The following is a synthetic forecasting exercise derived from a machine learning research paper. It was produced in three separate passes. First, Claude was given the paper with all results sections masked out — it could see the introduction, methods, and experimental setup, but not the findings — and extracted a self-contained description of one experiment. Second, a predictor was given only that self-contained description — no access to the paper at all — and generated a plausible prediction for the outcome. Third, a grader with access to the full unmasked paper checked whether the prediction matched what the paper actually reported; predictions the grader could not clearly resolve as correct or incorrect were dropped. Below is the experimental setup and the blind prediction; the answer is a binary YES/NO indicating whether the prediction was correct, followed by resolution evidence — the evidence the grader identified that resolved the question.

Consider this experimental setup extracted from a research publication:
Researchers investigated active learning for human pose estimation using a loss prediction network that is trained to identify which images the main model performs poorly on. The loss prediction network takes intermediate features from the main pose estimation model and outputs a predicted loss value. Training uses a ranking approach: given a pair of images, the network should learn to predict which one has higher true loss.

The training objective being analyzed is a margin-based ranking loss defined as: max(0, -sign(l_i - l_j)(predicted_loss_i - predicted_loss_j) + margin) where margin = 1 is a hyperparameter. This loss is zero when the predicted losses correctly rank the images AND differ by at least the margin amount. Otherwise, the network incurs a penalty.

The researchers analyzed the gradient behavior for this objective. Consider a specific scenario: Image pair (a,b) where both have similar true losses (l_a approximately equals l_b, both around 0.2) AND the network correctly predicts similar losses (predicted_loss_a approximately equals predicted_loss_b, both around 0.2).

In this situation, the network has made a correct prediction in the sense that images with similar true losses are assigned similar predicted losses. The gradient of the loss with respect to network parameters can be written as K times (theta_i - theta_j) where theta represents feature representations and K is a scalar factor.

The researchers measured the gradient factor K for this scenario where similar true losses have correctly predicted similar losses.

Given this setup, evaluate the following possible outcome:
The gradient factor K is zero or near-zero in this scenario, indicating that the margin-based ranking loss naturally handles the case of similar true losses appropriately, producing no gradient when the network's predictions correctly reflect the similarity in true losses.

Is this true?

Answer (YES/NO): NO